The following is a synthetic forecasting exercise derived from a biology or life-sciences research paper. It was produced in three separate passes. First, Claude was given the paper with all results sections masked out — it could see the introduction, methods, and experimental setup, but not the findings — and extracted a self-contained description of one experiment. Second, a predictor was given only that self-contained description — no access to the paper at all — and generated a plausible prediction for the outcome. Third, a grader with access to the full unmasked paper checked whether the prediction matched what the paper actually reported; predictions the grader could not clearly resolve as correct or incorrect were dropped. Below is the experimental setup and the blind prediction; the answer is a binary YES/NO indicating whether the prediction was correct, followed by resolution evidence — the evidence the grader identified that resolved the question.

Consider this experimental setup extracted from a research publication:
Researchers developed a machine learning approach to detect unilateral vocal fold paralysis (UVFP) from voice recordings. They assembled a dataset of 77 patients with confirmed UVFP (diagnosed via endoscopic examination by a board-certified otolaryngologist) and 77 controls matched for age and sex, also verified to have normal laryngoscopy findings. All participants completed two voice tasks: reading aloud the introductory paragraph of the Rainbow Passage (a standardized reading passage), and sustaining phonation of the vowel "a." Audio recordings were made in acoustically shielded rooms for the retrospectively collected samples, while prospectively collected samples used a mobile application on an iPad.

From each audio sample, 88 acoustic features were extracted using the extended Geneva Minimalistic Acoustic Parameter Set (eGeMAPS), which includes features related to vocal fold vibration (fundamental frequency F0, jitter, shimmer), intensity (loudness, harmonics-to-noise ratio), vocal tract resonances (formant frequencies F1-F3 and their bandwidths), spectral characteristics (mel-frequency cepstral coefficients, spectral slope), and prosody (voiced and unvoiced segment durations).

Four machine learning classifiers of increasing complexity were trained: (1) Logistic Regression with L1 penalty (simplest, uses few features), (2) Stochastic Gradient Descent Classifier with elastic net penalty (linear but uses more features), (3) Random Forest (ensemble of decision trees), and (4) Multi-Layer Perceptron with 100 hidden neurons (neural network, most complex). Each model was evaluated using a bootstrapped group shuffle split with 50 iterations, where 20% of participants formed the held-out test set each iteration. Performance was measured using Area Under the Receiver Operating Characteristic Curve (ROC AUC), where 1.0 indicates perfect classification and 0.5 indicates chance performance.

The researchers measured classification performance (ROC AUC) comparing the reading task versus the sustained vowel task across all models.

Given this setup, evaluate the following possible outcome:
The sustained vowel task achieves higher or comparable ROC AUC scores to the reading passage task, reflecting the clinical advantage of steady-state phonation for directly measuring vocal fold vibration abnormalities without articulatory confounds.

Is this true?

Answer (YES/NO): NO